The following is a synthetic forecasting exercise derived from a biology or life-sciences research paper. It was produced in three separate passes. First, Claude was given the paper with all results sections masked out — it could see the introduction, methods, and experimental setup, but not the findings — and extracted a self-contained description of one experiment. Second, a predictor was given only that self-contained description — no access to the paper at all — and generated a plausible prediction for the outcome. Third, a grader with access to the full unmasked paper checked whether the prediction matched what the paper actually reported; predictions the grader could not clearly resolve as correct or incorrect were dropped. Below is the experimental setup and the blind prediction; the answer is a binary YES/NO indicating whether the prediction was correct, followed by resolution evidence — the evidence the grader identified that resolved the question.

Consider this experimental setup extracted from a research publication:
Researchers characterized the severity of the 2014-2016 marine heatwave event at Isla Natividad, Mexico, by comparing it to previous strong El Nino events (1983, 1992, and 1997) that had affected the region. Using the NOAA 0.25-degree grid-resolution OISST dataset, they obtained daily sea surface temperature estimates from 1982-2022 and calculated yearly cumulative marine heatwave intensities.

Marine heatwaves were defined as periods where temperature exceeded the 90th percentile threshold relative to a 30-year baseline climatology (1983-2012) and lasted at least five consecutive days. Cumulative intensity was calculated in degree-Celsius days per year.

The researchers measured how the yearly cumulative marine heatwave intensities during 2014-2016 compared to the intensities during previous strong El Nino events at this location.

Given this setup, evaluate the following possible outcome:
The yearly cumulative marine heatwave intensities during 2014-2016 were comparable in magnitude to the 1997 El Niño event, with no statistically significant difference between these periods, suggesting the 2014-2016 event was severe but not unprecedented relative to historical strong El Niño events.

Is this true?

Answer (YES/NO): NO